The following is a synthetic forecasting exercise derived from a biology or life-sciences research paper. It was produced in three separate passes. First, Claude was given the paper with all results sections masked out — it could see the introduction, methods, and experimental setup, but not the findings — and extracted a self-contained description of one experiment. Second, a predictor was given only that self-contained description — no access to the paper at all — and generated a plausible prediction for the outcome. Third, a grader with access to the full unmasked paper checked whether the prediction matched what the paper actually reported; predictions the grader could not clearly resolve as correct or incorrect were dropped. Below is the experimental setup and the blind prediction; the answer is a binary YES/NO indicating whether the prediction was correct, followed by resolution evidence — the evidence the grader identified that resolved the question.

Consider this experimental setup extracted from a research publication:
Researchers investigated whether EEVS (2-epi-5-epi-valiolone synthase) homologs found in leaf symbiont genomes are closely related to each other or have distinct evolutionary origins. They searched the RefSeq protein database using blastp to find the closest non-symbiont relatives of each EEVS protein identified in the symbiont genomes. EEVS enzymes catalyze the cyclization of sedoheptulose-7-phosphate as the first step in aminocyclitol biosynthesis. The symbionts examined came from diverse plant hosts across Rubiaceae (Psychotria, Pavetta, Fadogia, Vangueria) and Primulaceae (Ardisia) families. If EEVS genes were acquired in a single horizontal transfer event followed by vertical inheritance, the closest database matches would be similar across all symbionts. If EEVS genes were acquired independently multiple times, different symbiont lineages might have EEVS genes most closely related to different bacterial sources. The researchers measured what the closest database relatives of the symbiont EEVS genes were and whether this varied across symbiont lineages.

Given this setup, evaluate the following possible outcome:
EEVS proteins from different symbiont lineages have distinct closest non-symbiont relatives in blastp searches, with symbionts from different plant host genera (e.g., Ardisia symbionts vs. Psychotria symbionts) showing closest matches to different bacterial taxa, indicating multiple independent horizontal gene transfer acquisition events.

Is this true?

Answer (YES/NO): YES